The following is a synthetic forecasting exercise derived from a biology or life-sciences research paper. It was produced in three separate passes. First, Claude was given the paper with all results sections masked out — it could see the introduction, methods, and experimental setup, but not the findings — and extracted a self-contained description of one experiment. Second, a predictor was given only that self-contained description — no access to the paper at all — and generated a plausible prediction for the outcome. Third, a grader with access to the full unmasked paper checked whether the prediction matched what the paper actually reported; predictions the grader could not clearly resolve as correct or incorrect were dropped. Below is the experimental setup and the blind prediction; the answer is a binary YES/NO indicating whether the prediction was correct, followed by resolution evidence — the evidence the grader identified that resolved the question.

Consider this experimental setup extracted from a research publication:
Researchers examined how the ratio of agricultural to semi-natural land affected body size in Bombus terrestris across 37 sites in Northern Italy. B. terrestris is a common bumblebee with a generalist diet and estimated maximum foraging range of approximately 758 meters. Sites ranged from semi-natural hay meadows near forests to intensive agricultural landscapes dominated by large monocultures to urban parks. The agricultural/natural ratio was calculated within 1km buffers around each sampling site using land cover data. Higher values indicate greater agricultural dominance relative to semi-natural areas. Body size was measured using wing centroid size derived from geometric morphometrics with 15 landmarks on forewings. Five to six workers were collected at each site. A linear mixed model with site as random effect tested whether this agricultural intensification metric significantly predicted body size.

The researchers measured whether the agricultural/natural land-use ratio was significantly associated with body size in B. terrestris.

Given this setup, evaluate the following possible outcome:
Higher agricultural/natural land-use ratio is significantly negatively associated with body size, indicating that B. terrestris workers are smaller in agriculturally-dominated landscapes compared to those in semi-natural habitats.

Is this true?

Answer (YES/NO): NO